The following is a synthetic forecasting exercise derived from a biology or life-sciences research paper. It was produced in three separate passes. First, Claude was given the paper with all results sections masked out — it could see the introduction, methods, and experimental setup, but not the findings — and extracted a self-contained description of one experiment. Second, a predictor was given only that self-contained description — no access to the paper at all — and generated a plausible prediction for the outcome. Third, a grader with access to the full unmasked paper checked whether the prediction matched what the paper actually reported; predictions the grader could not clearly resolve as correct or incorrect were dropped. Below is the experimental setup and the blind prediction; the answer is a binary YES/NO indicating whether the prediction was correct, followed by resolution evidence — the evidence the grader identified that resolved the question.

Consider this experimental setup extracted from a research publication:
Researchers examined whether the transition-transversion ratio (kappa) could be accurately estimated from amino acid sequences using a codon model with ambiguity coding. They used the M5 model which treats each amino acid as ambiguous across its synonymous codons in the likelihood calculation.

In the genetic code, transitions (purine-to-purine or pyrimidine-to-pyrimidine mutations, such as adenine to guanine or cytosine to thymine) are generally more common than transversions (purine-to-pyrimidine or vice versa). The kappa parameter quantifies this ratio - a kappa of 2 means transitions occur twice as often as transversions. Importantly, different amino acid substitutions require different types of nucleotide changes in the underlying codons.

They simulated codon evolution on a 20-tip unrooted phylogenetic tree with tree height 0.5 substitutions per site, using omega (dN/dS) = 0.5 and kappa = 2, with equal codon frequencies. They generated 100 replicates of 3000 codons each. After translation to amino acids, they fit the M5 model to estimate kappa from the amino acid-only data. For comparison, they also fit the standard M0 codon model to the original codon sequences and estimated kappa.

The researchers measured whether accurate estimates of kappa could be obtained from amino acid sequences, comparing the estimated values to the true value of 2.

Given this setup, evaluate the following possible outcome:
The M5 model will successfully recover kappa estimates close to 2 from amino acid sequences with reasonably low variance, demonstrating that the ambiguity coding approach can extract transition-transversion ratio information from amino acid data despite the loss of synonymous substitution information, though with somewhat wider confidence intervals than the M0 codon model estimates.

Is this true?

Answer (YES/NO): YES